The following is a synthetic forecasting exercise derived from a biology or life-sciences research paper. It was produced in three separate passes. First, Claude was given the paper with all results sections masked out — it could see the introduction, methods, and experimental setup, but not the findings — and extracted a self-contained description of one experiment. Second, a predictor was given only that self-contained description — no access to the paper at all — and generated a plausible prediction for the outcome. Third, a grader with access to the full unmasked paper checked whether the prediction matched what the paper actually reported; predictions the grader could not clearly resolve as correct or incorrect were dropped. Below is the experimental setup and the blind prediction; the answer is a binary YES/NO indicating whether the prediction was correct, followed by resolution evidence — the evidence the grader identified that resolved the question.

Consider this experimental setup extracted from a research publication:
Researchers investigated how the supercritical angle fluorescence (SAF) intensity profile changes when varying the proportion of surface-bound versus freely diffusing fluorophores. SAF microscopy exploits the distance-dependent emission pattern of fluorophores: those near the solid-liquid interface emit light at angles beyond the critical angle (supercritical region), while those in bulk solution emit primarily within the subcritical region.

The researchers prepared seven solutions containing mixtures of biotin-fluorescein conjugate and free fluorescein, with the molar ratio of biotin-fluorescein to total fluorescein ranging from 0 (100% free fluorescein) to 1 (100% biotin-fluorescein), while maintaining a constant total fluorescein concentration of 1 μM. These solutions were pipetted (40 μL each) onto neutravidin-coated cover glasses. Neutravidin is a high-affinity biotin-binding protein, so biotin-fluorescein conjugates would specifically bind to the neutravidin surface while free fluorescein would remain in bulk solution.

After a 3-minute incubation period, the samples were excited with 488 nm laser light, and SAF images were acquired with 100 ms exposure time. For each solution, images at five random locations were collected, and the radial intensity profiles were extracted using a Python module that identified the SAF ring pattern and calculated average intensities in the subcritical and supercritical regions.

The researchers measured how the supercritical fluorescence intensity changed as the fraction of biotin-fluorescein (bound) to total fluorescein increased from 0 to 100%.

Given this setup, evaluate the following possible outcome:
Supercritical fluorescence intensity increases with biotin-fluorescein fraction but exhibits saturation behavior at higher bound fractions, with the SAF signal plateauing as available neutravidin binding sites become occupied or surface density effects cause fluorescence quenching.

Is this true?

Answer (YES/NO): YES